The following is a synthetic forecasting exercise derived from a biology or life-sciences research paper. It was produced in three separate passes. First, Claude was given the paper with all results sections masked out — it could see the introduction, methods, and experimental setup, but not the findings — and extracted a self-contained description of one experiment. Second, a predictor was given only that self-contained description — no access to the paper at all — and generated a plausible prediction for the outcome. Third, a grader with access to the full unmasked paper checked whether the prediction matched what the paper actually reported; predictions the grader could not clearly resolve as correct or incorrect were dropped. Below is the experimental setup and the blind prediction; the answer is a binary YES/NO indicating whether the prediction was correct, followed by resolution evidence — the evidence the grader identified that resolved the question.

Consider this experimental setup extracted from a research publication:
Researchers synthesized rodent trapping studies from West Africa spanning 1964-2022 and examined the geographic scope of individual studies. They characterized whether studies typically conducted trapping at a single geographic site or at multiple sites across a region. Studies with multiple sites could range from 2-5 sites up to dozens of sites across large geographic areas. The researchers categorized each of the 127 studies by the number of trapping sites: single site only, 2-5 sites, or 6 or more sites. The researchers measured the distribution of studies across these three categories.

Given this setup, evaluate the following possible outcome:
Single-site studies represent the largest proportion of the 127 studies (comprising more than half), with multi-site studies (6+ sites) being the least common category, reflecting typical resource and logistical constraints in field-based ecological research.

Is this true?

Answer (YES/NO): NO